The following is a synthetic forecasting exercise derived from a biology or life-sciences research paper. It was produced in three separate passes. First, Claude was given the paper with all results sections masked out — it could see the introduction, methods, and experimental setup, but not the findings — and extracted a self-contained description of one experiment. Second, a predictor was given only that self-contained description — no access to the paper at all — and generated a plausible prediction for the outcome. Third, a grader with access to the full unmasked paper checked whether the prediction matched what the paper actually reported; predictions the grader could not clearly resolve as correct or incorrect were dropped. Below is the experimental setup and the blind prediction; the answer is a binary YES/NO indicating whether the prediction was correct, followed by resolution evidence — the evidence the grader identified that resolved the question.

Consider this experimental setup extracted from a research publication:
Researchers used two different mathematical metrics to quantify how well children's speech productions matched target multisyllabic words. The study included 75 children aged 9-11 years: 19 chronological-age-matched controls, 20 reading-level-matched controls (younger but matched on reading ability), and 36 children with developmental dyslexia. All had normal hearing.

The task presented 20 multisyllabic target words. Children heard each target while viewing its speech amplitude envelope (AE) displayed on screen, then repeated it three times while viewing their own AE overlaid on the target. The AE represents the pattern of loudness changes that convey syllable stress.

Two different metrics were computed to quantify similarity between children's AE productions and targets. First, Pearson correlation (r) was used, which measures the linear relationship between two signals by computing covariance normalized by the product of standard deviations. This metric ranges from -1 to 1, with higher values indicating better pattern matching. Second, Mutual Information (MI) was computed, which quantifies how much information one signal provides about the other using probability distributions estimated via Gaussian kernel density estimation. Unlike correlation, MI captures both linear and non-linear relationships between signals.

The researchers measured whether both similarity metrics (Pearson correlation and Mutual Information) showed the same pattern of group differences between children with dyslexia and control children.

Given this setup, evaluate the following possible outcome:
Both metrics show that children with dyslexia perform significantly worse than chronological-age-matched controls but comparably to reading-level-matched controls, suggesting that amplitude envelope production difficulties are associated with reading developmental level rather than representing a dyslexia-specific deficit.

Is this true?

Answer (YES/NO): NO